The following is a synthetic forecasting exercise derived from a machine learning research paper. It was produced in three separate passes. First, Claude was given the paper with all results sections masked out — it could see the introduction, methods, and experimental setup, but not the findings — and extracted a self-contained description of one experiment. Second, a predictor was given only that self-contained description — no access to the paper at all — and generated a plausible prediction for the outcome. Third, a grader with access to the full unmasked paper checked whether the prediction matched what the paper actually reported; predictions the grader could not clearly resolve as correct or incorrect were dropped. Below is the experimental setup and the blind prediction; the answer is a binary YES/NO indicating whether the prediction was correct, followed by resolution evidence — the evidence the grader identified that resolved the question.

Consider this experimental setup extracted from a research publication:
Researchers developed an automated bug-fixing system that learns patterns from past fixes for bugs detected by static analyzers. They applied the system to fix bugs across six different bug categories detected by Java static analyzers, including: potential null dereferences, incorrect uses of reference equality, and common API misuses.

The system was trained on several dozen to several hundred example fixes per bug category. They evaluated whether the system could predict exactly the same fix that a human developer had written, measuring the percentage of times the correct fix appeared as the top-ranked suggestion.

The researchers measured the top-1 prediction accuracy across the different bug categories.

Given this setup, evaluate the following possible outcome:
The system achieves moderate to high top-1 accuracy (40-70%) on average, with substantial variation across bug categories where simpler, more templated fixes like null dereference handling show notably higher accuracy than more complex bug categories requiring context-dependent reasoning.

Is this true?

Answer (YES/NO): NO